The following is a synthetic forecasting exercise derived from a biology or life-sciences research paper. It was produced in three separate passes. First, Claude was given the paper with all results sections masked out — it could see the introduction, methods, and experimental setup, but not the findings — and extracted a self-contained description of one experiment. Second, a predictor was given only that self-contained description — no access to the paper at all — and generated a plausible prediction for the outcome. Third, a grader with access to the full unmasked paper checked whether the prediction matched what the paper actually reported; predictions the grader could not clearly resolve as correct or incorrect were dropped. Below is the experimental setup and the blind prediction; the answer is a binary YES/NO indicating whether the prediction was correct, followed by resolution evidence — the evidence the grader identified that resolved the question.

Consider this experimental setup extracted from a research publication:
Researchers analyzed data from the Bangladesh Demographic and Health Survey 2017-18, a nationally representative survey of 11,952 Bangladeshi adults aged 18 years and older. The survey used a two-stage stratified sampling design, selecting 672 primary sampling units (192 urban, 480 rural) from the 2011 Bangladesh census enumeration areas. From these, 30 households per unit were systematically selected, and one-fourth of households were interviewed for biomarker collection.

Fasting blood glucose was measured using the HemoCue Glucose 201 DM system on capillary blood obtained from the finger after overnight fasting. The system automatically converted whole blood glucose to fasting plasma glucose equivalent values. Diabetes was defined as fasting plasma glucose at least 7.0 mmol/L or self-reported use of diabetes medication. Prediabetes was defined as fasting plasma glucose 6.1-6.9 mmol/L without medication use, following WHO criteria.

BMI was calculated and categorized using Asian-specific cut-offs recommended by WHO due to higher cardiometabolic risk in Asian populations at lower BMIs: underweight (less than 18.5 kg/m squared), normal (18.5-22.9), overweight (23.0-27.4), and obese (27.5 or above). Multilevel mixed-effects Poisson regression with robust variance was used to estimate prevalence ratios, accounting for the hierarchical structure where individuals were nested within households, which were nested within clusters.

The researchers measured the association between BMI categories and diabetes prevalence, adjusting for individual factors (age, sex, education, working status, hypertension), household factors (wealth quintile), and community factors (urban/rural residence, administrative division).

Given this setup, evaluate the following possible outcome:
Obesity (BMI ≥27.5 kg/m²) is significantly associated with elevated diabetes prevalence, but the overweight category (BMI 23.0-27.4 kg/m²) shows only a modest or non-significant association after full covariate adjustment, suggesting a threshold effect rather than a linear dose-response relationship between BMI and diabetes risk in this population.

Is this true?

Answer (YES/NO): NO